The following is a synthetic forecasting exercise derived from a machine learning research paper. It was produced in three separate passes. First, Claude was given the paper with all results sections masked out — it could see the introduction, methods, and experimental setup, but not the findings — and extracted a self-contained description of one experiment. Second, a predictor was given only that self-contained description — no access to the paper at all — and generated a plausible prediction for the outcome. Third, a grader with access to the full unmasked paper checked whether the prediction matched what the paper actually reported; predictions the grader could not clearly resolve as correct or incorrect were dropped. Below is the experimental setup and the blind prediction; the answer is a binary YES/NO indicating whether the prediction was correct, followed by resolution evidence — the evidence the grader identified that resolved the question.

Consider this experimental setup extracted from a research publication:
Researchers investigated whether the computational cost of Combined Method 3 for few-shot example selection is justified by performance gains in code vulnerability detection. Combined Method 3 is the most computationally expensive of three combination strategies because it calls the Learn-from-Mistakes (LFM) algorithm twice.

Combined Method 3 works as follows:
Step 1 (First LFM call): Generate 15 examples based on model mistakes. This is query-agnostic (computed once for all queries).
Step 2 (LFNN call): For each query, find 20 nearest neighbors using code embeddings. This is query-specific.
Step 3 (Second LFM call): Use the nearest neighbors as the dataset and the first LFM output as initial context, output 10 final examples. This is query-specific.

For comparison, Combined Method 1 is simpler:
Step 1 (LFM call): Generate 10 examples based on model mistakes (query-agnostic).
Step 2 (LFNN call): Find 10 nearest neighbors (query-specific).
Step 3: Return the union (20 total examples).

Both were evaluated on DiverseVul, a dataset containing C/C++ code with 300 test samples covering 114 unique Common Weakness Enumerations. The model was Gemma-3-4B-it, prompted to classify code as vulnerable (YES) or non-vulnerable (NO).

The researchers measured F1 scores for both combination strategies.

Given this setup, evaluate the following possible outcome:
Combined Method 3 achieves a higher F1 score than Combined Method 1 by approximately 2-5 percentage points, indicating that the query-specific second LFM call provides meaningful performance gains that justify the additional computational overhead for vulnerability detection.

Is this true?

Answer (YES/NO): NO